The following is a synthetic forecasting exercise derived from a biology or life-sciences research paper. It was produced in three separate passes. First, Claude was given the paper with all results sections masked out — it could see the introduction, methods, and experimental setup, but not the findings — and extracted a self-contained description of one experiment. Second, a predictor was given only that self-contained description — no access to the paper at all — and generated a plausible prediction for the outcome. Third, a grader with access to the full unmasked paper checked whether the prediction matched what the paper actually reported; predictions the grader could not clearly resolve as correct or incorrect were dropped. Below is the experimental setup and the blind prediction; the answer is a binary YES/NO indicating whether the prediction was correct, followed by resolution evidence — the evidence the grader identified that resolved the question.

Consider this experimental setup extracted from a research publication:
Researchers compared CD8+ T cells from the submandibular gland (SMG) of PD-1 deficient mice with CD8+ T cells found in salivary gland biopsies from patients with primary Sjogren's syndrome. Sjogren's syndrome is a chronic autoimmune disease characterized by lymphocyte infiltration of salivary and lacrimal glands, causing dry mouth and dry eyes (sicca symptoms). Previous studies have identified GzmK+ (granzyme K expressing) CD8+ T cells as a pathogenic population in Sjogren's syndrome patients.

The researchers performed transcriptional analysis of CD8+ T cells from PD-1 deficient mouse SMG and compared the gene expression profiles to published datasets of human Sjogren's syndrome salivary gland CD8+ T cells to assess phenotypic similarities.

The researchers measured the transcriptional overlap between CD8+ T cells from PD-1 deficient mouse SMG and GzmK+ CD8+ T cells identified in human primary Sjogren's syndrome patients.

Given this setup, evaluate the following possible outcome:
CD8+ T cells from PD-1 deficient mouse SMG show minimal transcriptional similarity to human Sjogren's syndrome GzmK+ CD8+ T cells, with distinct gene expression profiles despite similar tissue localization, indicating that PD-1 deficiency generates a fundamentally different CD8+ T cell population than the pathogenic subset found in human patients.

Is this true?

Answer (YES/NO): NO